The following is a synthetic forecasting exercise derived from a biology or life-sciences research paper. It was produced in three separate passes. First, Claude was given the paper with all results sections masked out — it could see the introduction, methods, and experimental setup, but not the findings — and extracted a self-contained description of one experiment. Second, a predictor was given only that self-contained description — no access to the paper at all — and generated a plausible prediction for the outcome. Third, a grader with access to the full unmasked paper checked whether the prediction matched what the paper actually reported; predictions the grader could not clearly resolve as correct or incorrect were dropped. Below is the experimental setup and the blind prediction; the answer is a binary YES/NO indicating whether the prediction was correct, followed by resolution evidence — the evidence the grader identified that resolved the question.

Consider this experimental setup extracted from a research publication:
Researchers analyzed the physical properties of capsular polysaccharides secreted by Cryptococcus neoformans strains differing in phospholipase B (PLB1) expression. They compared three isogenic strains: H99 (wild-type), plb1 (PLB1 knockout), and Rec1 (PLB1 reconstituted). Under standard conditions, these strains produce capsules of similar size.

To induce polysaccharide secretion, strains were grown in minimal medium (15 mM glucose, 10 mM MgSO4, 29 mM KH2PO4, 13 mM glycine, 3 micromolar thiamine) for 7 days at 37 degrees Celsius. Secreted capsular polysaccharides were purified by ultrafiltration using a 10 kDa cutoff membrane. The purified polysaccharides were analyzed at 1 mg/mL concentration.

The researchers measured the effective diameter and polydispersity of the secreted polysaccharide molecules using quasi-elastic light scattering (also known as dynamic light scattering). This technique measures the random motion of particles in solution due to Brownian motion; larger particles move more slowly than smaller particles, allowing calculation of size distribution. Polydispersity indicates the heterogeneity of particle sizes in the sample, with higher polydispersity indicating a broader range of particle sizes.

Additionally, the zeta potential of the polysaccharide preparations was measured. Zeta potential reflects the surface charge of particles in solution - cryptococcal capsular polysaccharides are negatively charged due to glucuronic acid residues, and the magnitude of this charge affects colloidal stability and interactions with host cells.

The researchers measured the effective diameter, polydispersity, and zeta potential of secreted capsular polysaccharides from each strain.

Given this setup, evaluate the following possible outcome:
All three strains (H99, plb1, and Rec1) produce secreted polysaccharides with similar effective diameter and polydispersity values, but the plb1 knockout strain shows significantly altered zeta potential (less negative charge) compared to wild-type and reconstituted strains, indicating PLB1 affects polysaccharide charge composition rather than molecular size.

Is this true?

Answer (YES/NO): NO